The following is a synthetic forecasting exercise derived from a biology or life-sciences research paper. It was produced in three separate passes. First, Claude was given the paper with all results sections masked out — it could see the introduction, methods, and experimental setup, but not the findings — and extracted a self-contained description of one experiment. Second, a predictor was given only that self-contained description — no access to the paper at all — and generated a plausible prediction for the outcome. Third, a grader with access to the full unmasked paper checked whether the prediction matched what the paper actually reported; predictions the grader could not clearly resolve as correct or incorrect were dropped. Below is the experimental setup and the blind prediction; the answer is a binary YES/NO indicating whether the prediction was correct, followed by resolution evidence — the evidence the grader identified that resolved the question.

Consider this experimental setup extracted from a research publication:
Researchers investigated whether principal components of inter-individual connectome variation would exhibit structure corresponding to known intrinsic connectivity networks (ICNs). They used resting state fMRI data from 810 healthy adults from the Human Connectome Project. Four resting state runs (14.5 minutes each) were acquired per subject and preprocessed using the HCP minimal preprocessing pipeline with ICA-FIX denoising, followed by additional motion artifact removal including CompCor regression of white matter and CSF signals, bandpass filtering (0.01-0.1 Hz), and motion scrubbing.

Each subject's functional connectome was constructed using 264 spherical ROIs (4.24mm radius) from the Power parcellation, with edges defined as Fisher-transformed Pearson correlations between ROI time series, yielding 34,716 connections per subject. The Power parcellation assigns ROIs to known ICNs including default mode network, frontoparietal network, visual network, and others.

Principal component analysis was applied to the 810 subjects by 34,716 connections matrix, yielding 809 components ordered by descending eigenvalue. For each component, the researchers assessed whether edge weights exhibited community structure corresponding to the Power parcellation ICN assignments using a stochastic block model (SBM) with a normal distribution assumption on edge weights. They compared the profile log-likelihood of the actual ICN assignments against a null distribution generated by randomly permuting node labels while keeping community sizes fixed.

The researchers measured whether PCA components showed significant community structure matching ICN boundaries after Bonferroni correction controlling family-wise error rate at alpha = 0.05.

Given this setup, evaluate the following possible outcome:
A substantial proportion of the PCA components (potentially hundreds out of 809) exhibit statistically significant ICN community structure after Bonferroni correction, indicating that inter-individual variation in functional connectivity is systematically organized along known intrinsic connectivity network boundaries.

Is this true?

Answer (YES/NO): YES